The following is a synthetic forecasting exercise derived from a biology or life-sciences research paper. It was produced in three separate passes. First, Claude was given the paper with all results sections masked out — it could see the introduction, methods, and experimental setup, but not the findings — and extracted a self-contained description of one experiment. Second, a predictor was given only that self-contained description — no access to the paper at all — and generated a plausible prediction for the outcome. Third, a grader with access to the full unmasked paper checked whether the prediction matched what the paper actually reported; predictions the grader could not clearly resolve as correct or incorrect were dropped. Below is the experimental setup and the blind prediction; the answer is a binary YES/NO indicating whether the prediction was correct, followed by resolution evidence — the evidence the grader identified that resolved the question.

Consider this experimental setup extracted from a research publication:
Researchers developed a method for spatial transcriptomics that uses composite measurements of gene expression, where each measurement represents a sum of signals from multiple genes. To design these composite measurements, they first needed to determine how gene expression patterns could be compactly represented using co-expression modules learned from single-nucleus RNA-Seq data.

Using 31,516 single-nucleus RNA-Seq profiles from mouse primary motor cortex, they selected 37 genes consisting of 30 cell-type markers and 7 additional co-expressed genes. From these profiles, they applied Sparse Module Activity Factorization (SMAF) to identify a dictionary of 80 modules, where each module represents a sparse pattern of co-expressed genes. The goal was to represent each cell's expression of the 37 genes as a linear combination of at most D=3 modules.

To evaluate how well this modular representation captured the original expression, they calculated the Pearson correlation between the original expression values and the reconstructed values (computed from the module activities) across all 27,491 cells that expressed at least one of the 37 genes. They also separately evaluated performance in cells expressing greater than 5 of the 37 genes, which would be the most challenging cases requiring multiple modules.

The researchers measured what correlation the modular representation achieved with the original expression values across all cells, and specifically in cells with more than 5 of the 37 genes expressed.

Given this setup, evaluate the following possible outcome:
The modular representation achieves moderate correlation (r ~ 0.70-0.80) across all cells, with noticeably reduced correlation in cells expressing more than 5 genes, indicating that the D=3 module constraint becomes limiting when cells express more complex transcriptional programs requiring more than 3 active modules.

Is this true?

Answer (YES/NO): NO